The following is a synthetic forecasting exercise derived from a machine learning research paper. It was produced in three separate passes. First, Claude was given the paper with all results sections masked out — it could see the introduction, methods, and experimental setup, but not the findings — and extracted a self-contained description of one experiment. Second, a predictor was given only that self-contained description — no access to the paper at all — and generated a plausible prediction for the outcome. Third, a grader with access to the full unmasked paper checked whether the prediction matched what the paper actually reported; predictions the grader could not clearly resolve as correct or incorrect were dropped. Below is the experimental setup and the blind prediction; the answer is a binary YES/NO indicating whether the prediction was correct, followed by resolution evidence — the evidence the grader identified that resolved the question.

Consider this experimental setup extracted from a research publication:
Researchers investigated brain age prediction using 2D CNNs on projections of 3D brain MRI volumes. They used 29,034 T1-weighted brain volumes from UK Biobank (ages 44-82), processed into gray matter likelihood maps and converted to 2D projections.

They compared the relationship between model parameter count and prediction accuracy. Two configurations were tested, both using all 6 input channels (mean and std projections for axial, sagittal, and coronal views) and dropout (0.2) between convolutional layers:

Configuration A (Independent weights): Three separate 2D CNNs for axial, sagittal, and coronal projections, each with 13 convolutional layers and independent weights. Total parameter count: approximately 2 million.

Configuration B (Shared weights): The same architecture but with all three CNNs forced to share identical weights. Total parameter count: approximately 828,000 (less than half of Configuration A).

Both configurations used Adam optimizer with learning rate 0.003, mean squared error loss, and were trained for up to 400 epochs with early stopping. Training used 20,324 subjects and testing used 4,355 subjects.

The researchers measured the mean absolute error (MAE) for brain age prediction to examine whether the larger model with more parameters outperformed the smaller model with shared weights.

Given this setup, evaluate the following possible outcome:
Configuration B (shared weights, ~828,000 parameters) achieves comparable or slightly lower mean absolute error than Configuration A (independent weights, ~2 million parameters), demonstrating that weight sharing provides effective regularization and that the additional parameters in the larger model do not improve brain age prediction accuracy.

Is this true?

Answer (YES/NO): YES